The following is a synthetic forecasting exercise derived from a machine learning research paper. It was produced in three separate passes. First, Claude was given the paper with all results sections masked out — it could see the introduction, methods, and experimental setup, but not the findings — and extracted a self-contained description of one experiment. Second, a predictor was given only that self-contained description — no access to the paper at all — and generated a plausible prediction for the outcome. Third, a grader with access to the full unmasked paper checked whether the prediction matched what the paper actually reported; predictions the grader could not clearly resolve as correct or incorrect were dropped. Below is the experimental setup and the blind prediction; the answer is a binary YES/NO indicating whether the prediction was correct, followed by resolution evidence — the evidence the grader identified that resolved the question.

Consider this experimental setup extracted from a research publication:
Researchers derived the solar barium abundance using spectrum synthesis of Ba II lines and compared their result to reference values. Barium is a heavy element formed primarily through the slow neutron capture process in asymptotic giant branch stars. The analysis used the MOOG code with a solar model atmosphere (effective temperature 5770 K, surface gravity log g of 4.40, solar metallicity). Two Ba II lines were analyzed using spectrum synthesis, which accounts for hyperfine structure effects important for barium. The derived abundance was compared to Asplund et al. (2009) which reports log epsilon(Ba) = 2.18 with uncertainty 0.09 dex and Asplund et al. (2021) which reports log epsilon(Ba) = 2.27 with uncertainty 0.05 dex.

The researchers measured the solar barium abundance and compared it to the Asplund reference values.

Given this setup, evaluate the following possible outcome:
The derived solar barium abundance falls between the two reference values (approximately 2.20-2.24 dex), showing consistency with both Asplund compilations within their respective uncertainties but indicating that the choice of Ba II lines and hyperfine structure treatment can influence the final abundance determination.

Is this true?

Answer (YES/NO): NO